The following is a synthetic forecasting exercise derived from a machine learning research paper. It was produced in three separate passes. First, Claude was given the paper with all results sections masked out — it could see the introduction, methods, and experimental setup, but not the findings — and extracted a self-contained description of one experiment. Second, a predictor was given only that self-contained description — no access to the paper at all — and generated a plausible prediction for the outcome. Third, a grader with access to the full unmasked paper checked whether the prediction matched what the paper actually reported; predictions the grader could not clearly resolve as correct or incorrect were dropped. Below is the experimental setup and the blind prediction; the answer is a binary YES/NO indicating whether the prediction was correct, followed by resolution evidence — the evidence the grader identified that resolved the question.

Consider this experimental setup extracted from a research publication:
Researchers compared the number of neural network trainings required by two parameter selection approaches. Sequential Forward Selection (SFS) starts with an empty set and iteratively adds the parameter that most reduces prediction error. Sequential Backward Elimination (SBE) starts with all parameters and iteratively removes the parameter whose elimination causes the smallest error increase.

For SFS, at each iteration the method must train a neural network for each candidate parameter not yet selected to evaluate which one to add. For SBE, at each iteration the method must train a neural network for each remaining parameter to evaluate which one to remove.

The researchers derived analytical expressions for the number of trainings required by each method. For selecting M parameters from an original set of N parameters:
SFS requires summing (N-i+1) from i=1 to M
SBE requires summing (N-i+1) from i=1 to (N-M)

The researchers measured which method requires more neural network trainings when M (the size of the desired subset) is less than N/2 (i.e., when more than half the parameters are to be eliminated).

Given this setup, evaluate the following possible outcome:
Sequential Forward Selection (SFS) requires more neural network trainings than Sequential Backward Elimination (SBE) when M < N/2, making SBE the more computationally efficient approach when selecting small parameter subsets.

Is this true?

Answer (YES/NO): NO